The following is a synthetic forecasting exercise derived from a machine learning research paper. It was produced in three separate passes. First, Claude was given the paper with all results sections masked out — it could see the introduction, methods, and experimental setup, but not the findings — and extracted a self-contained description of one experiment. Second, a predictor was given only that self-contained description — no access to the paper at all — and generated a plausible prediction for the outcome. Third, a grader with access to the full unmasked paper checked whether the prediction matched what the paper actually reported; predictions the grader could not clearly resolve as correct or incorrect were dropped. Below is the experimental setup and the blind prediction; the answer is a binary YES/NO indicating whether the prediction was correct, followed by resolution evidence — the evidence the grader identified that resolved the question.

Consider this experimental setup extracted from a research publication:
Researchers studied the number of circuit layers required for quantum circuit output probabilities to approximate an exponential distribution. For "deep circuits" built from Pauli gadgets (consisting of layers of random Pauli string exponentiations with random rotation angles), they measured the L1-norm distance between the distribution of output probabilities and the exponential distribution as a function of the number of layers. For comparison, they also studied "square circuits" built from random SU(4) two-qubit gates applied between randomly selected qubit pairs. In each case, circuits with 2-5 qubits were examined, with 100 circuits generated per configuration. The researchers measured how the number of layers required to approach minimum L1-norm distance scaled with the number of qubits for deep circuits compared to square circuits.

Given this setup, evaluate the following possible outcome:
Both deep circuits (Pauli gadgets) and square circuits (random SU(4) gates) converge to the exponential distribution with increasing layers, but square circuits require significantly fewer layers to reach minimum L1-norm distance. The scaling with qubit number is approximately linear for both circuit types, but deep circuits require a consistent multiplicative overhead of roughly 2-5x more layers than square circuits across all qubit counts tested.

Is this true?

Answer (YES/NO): YES